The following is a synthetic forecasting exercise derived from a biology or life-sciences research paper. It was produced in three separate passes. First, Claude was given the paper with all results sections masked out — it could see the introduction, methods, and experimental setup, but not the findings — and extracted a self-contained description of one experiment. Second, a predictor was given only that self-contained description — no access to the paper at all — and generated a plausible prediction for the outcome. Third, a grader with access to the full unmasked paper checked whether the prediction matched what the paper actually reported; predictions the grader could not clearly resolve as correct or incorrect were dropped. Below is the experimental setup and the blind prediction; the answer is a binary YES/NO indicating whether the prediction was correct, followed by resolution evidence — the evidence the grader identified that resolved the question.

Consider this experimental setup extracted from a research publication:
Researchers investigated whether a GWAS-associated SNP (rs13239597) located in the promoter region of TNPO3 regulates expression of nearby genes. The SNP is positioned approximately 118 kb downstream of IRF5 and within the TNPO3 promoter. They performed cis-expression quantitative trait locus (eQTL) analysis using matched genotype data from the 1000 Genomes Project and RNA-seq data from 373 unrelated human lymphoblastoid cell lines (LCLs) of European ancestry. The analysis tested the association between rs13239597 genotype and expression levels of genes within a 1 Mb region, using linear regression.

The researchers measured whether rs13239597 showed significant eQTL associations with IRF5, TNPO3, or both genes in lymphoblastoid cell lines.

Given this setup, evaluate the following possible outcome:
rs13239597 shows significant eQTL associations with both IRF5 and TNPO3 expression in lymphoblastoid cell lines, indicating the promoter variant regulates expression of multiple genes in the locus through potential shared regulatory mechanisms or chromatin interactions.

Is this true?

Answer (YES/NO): NO